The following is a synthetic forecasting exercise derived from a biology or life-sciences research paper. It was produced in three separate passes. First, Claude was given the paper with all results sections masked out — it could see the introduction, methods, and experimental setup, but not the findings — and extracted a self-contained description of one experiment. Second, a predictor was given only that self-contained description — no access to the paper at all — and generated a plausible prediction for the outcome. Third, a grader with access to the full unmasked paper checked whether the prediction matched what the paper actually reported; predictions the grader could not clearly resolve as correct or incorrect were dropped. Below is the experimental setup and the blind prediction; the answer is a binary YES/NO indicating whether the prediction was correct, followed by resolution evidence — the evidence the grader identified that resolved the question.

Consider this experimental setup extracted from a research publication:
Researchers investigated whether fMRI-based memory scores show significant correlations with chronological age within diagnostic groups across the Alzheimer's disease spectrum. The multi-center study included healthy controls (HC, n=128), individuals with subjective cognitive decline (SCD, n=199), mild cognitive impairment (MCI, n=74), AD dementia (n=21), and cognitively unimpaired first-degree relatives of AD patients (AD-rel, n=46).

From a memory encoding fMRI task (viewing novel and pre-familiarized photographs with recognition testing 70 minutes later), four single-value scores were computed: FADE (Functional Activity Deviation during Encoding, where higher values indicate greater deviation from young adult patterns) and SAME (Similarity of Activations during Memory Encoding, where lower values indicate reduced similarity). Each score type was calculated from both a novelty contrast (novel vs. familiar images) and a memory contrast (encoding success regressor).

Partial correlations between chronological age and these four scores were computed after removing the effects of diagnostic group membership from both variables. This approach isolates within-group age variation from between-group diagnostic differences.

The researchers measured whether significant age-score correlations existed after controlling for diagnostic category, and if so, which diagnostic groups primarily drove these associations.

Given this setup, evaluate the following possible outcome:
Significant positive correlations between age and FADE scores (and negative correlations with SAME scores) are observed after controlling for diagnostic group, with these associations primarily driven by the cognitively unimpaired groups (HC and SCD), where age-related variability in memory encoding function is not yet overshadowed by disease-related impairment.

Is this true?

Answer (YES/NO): NO